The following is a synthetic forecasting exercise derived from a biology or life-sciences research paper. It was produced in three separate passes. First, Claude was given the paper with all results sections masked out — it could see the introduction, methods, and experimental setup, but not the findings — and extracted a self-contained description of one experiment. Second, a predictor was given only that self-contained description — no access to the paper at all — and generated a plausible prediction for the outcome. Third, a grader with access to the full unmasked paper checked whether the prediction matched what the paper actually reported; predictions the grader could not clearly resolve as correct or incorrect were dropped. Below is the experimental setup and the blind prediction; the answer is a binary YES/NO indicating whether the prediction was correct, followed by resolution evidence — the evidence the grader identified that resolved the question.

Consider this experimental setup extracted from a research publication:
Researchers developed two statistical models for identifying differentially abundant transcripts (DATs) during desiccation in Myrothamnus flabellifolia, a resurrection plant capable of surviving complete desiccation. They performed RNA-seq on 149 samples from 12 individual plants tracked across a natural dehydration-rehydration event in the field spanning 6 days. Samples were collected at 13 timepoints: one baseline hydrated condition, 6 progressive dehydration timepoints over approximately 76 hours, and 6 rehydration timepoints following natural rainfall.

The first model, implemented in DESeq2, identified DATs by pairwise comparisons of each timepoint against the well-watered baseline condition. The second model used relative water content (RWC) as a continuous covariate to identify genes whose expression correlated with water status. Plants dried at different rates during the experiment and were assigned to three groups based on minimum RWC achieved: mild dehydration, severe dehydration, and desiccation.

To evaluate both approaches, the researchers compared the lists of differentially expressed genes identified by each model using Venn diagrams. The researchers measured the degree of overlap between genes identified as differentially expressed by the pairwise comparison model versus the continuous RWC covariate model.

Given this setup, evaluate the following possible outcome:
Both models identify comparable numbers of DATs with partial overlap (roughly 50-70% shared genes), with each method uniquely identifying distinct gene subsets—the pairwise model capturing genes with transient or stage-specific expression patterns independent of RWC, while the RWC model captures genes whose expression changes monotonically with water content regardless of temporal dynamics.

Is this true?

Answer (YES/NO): NO